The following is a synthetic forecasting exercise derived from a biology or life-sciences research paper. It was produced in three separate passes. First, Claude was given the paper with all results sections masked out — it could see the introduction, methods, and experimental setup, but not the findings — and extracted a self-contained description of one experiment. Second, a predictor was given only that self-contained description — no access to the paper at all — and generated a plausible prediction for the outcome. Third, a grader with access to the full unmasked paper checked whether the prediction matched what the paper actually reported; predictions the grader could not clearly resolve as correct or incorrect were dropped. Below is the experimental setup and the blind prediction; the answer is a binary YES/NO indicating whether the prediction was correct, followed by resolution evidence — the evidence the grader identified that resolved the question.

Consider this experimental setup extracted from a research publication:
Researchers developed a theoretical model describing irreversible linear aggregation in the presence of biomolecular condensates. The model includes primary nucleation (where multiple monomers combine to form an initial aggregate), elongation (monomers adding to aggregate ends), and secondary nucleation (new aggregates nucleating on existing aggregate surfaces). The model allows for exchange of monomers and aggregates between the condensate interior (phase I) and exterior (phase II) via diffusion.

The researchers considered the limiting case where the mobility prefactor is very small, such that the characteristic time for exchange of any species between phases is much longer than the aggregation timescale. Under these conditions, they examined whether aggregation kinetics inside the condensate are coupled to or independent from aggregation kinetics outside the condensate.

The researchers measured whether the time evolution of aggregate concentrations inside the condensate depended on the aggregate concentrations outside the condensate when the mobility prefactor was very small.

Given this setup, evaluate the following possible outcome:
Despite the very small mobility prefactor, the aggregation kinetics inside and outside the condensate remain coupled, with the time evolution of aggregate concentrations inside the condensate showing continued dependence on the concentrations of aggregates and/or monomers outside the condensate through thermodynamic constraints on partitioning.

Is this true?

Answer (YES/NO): NO